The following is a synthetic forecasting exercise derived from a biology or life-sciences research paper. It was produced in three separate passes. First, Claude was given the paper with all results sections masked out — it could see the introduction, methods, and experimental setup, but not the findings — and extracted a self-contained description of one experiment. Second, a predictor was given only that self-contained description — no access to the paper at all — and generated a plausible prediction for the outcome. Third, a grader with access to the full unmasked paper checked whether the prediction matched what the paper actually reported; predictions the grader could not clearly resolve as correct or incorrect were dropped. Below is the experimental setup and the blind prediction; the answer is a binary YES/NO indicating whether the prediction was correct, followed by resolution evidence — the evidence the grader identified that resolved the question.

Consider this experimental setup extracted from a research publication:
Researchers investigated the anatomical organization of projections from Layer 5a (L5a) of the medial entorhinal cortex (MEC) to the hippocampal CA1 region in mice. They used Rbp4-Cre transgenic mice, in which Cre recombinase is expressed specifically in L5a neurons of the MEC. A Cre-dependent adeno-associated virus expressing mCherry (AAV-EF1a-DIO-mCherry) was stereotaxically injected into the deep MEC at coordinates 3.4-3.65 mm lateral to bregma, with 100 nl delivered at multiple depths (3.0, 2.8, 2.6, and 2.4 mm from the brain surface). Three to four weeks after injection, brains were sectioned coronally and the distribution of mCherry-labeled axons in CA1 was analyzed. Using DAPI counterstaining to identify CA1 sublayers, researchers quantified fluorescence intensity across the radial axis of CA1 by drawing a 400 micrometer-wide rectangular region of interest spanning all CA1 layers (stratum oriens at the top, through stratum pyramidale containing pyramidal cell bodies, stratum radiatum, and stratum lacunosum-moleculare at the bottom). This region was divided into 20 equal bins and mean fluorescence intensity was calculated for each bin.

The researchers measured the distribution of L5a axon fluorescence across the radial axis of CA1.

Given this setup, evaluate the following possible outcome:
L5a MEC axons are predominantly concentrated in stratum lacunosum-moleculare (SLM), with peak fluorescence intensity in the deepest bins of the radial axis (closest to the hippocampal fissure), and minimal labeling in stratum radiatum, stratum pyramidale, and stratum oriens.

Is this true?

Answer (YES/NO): NO